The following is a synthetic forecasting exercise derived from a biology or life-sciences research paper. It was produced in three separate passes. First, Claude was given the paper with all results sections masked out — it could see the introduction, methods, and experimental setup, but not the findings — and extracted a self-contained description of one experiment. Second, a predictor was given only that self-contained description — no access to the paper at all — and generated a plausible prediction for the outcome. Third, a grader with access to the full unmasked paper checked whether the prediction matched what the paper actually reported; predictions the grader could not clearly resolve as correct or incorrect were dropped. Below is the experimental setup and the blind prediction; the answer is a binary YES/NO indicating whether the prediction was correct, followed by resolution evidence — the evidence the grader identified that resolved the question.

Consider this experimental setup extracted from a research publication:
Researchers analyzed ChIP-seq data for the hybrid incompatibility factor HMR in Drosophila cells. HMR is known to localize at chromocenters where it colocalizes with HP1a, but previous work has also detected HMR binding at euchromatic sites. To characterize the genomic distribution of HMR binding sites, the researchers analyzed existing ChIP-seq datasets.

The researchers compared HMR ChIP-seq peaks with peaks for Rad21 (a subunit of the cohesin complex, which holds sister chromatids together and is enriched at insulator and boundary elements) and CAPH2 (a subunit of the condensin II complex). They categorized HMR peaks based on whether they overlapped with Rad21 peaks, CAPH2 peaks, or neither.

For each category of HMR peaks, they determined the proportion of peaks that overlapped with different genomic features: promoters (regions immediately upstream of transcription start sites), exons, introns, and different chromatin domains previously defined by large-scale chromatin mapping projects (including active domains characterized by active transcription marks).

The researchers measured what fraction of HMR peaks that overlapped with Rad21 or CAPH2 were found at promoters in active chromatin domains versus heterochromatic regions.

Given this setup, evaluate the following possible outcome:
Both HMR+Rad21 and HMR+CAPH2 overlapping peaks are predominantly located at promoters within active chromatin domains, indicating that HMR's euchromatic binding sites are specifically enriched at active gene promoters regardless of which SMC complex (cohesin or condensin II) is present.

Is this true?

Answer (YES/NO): NO